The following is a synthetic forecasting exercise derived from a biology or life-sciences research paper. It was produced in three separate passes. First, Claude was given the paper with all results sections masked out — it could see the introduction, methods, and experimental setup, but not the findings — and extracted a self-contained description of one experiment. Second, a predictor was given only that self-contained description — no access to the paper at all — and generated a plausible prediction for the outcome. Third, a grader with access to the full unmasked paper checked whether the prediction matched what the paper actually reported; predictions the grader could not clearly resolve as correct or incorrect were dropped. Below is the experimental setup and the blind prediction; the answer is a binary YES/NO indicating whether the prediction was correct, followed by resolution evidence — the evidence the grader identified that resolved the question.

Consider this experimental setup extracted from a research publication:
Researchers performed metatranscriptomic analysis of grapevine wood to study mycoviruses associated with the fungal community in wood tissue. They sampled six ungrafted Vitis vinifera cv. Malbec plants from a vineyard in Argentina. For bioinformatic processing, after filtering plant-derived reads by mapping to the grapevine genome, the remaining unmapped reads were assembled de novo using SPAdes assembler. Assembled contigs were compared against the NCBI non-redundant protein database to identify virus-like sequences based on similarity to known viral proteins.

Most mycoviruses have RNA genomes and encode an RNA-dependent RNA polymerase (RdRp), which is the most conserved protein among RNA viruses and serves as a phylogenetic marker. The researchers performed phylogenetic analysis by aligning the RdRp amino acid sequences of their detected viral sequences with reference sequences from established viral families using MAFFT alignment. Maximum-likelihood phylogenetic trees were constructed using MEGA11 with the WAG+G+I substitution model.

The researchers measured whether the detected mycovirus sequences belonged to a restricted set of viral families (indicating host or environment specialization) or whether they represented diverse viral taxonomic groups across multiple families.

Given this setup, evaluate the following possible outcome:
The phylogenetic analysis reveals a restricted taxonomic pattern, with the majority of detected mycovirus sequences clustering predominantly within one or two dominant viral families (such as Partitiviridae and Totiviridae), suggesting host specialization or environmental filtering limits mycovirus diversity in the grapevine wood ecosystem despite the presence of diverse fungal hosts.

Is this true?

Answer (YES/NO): NO